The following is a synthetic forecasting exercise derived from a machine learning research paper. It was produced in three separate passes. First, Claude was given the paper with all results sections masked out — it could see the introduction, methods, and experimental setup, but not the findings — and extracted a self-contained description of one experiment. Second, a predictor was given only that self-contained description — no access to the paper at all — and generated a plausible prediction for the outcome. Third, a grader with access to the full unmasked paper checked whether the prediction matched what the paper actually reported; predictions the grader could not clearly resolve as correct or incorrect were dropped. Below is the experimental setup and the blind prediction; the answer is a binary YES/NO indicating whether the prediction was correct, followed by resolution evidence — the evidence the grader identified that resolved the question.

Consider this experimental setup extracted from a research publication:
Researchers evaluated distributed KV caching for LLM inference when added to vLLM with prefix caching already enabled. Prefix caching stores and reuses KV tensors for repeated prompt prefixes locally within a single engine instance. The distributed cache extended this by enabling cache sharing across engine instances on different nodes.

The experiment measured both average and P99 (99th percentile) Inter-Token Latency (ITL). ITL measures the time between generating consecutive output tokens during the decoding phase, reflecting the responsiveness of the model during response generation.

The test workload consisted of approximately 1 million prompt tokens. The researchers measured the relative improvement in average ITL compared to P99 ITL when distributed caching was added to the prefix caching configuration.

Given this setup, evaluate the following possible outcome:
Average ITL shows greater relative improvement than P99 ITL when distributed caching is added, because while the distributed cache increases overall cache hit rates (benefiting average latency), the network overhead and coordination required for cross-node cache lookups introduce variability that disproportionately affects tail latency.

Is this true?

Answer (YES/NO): NO